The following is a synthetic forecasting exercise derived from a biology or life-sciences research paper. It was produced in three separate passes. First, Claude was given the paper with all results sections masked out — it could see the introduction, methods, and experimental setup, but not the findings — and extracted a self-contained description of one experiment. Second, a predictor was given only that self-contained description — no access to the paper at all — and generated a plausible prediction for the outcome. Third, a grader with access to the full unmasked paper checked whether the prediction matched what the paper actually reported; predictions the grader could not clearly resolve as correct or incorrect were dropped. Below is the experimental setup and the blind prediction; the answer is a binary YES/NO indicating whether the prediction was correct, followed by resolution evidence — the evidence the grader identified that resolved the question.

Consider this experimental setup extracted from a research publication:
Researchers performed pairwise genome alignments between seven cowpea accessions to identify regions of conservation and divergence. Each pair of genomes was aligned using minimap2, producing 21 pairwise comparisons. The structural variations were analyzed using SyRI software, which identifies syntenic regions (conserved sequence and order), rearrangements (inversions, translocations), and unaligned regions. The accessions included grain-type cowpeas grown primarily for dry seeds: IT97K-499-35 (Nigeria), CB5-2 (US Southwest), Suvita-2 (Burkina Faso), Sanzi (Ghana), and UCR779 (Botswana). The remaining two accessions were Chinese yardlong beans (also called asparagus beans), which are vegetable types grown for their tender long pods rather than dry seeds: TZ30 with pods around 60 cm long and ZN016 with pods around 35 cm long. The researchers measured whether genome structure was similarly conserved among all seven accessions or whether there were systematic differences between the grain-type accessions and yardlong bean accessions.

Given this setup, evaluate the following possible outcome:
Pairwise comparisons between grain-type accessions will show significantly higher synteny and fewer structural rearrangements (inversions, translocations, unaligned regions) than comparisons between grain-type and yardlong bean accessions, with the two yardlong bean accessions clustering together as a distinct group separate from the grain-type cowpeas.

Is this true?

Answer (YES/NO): NO